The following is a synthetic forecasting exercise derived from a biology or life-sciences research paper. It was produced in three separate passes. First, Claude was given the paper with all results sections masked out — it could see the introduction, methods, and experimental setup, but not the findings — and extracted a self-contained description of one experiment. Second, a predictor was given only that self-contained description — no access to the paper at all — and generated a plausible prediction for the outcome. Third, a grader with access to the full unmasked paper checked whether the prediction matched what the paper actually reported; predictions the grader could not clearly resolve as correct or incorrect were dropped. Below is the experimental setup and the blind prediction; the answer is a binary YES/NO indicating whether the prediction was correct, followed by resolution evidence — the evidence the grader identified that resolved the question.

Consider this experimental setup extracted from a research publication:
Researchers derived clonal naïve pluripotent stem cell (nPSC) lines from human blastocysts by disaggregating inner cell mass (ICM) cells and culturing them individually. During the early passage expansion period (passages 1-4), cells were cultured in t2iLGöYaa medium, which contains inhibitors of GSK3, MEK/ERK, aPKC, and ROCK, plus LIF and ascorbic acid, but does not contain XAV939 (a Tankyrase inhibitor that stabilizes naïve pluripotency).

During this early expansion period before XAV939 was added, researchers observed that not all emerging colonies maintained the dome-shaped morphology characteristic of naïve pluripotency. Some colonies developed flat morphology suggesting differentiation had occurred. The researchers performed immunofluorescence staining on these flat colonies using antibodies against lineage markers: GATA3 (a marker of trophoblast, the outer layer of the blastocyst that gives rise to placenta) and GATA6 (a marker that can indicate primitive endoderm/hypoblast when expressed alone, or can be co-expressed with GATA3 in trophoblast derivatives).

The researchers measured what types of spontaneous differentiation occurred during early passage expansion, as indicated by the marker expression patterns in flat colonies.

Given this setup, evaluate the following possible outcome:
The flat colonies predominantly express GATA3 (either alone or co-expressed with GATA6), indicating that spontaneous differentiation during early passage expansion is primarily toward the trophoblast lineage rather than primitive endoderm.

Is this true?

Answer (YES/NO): NO